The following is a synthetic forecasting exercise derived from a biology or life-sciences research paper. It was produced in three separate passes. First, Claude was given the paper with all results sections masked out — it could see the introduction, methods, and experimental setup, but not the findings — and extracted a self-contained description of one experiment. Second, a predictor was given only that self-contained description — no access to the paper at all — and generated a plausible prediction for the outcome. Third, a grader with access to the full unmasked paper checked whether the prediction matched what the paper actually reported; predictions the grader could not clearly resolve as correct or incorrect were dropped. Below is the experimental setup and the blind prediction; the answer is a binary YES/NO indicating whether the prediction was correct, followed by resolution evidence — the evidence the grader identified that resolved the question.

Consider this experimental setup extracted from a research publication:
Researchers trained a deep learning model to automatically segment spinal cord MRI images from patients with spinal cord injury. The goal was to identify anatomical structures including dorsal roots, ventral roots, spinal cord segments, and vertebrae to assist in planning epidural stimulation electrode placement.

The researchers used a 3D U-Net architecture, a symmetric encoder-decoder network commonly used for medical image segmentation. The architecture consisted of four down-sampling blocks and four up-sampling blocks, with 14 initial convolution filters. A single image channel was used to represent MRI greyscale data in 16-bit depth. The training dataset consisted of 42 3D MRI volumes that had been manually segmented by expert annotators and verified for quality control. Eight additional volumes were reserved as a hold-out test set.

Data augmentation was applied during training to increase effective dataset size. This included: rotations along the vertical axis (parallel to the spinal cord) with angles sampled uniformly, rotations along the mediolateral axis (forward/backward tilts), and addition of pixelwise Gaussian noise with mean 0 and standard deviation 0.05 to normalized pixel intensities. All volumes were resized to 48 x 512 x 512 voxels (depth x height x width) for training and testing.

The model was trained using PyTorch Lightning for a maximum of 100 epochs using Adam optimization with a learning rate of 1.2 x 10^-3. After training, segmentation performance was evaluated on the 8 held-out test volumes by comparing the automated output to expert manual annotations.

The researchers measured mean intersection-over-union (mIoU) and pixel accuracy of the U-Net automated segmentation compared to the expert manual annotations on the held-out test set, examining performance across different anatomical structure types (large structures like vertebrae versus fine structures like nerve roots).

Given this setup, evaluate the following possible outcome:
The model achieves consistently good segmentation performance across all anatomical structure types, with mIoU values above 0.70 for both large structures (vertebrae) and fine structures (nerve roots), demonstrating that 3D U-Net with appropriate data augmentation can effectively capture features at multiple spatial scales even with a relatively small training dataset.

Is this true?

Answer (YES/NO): NO